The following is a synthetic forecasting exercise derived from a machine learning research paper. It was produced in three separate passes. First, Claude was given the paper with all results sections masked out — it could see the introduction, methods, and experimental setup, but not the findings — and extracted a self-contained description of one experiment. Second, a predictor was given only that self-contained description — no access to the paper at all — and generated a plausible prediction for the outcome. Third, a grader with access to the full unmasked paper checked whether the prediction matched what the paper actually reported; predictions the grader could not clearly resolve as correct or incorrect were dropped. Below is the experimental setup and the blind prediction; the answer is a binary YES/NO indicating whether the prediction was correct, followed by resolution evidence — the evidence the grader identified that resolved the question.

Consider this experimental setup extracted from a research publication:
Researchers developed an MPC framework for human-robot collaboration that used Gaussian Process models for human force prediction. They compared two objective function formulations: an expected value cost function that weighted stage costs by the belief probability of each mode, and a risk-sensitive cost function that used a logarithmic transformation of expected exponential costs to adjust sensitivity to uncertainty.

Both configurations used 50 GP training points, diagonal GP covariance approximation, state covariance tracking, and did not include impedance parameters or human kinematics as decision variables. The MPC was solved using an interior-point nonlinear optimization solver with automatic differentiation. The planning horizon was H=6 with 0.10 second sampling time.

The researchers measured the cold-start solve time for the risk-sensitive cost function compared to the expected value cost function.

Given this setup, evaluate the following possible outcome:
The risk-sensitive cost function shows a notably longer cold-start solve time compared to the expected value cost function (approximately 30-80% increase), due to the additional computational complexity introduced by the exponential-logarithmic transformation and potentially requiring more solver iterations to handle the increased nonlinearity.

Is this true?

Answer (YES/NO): NO